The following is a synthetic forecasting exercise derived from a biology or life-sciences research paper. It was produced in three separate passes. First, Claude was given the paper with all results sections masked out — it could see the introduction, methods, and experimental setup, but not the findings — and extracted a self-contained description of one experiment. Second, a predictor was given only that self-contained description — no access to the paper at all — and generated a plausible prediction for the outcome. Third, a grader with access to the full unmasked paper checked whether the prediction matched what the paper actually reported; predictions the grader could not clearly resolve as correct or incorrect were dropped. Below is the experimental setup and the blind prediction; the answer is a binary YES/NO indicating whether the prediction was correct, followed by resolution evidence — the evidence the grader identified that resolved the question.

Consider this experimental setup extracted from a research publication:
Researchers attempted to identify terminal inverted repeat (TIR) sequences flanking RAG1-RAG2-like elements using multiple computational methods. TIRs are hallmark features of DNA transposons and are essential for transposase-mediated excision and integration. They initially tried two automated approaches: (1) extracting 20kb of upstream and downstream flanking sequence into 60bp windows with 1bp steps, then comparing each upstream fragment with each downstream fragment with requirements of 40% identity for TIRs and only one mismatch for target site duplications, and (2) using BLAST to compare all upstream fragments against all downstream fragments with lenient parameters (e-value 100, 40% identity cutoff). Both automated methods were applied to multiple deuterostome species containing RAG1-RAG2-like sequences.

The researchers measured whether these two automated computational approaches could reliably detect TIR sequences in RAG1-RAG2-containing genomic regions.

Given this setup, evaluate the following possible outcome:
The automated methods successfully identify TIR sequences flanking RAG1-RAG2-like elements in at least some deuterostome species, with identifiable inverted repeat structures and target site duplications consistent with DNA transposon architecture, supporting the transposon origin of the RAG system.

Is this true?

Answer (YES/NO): NO